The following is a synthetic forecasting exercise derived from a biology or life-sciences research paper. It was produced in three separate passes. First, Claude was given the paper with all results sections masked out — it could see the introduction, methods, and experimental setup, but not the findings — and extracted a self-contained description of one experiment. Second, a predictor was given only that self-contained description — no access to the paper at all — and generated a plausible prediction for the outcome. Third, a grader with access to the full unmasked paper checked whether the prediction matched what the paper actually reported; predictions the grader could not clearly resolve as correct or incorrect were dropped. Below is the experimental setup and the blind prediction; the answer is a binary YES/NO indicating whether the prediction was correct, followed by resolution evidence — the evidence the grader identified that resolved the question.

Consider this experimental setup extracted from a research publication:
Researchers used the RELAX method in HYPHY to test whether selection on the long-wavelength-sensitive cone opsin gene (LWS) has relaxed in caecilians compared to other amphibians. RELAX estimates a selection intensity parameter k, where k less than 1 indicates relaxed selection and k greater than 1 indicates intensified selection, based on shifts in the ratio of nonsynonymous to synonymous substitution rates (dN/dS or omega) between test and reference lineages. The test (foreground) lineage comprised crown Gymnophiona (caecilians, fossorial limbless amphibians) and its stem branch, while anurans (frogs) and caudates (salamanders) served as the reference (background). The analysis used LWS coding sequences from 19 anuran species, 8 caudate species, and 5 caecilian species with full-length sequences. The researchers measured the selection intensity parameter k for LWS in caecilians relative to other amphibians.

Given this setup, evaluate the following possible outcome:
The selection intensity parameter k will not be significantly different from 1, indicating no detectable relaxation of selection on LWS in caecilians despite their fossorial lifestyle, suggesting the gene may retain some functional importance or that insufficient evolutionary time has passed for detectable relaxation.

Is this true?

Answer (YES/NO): NO